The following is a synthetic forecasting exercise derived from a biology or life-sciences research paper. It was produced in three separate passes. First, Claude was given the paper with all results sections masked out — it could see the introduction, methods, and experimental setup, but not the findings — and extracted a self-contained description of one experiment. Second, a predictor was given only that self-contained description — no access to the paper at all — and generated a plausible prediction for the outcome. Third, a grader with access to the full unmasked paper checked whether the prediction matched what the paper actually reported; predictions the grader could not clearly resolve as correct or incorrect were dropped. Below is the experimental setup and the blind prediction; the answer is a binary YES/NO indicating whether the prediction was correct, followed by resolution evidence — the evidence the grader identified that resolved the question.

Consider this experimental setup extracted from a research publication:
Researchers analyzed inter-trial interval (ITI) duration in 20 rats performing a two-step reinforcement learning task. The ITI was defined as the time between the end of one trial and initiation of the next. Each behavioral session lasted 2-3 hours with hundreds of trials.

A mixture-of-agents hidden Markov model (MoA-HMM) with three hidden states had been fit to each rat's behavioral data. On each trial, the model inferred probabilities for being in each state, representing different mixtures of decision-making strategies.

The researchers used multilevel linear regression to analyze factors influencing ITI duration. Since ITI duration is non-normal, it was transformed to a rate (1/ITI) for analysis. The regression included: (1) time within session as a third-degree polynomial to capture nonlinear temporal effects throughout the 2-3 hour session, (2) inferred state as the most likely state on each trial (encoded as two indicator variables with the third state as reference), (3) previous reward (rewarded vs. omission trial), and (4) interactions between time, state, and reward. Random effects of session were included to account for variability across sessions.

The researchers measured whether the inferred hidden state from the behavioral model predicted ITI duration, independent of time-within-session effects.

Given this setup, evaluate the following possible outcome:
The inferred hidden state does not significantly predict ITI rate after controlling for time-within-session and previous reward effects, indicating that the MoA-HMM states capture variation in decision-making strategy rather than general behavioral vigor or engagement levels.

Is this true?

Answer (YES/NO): NO